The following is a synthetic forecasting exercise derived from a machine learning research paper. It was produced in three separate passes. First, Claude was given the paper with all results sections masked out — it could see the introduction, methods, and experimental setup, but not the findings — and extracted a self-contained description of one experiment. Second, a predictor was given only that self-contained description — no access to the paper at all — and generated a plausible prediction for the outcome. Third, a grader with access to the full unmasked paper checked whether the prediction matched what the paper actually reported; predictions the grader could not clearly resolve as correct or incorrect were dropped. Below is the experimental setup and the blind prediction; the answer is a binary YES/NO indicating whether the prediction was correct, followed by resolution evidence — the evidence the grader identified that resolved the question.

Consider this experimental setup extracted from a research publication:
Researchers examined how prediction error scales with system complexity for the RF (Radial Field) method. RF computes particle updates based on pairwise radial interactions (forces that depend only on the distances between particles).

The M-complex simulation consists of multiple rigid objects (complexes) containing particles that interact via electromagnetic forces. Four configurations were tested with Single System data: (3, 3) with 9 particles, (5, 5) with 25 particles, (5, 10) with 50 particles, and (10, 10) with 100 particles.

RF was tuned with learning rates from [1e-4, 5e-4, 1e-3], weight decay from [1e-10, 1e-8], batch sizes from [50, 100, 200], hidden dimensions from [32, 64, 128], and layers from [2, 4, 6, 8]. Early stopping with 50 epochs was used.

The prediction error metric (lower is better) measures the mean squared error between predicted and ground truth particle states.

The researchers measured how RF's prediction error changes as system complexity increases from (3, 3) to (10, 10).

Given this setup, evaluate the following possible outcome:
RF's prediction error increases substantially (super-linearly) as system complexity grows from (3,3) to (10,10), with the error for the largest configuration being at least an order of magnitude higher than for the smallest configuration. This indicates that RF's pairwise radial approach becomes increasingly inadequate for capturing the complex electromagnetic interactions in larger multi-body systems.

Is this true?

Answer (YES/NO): NO